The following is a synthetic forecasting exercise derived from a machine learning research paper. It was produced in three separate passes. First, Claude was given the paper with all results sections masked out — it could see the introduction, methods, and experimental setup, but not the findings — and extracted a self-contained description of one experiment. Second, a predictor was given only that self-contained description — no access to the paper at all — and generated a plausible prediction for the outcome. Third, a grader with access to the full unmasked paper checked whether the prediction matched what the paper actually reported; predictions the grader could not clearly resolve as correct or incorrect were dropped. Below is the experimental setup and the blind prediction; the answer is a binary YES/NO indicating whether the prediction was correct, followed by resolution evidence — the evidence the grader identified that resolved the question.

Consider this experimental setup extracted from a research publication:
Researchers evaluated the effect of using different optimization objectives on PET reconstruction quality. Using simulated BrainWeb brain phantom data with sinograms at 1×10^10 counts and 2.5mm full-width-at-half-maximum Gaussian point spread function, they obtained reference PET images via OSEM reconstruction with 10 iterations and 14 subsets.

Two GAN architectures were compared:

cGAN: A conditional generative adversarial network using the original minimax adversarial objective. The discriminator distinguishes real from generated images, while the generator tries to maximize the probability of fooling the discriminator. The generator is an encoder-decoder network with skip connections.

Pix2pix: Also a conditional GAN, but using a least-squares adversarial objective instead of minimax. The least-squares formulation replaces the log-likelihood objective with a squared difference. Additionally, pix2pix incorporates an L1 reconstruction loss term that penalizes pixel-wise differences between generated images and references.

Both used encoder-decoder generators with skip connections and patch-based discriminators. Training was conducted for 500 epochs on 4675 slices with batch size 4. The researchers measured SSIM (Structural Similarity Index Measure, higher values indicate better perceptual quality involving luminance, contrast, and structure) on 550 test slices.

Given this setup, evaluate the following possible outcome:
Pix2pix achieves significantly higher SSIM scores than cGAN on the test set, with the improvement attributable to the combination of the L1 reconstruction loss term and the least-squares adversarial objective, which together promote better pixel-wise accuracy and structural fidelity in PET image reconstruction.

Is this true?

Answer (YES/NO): NO